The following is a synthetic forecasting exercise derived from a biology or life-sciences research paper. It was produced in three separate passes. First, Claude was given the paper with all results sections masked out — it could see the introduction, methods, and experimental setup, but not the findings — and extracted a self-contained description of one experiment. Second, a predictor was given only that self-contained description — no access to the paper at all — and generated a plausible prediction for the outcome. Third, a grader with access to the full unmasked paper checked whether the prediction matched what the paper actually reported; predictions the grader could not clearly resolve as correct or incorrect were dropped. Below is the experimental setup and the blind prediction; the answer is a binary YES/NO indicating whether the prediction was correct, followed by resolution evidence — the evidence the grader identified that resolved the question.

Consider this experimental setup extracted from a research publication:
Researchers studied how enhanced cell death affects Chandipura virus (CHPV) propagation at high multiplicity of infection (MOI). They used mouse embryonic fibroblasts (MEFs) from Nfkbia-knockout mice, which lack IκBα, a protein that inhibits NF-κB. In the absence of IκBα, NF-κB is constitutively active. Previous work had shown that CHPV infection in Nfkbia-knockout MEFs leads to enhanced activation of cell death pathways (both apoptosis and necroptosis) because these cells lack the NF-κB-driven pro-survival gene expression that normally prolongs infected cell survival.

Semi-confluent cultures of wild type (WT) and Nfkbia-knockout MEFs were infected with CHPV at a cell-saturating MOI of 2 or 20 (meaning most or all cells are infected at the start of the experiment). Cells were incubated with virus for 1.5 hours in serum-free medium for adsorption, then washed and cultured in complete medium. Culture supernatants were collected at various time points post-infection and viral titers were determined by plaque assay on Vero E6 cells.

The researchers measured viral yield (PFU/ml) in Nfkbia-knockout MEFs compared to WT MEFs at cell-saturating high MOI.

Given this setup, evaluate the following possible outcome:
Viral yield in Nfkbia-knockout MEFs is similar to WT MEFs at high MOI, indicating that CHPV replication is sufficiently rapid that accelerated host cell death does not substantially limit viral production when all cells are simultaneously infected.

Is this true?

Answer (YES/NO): NO